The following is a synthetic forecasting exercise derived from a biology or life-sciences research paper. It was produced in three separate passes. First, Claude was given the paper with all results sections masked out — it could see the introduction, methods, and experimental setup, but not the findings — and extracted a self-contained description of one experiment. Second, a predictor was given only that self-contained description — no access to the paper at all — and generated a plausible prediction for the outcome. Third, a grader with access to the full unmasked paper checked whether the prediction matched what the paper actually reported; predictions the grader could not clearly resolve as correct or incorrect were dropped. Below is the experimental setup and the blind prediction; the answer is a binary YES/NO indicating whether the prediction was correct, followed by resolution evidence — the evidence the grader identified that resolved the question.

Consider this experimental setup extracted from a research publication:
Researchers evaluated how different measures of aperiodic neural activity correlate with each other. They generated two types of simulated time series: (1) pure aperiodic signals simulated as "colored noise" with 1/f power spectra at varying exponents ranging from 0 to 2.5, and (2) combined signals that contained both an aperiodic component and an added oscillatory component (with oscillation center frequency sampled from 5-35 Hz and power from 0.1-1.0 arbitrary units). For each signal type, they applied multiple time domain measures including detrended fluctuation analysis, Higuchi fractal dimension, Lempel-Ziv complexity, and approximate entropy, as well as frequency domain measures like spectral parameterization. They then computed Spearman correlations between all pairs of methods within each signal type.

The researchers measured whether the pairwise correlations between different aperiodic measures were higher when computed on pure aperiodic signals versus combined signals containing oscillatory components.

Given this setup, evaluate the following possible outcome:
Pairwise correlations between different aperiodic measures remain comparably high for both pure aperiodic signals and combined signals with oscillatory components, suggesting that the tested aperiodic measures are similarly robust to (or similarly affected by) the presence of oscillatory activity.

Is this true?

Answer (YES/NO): NO